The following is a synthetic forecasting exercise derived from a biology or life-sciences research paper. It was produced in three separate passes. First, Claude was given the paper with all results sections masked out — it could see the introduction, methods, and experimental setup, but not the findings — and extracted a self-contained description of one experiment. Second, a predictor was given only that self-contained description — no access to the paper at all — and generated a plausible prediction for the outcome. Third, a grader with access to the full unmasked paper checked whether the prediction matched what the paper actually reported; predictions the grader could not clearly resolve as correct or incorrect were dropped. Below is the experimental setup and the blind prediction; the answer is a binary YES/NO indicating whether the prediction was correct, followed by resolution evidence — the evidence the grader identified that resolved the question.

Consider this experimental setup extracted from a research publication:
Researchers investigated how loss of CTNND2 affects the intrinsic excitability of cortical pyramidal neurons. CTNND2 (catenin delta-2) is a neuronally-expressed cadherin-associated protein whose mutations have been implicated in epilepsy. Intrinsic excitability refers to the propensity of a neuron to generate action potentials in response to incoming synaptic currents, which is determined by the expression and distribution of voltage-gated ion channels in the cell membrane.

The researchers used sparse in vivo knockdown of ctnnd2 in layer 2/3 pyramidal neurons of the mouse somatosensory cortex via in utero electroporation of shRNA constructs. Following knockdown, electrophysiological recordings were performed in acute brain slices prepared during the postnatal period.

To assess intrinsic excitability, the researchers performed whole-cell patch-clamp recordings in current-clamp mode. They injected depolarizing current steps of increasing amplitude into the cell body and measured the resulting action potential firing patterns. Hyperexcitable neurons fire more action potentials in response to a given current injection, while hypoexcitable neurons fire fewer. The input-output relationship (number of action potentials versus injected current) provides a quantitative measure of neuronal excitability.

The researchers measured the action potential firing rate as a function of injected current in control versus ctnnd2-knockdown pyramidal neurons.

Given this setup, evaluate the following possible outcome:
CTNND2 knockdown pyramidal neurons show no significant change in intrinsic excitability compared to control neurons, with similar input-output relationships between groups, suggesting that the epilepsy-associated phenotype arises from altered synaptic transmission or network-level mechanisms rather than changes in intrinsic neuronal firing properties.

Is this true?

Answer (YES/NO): NO